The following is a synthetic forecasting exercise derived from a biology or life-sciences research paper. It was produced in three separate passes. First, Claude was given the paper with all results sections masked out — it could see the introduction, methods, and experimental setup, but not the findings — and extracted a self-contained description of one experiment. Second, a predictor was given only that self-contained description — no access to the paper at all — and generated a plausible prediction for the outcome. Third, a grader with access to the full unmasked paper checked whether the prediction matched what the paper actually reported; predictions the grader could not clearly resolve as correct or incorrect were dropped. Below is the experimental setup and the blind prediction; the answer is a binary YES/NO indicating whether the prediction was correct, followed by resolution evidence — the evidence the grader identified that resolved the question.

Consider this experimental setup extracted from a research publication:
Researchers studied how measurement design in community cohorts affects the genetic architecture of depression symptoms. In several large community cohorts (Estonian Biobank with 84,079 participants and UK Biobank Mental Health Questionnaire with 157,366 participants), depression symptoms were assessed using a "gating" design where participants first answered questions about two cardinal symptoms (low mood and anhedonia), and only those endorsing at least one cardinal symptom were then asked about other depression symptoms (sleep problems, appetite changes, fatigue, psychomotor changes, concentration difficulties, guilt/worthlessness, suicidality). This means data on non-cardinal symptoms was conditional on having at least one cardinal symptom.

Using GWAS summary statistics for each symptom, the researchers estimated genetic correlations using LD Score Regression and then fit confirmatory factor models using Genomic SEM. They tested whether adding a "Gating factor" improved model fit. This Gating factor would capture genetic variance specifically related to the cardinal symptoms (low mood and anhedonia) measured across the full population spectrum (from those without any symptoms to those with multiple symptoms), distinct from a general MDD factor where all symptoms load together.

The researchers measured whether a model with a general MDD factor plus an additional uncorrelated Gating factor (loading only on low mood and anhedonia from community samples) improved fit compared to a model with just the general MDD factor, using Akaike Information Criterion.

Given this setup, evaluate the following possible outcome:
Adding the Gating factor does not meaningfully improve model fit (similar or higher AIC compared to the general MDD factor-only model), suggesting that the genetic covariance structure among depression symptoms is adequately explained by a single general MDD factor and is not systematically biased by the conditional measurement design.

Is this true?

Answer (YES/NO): NO